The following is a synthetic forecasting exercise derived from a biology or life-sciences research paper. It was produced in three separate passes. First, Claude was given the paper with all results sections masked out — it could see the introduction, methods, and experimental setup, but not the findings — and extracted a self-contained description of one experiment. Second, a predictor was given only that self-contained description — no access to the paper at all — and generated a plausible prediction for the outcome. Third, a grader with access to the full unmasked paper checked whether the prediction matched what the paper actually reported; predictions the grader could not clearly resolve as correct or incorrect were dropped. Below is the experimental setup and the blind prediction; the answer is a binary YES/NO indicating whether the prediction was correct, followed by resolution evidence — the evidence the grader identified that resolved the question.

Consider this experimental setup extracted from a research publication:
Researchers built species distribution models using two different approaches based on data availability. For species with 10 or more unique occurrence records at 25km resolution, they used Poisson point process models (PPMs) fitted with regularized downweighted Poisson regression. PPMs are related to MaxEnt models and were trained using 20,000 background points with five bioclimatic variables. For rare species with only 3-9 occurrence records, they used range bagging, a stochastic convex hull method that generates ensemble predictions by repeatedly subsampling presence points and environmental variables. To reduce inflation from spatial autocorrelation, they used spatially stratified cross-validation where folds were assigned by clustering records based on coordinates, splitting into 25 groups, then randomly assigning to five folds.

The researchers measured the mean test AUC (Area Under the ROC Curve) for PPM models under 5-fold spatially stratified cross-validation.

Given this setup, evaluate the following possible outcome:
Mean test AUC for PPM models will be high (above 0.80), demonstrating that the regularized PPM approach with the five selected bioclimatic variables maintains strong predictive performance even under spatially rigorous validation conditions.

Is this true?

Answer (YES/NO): NO